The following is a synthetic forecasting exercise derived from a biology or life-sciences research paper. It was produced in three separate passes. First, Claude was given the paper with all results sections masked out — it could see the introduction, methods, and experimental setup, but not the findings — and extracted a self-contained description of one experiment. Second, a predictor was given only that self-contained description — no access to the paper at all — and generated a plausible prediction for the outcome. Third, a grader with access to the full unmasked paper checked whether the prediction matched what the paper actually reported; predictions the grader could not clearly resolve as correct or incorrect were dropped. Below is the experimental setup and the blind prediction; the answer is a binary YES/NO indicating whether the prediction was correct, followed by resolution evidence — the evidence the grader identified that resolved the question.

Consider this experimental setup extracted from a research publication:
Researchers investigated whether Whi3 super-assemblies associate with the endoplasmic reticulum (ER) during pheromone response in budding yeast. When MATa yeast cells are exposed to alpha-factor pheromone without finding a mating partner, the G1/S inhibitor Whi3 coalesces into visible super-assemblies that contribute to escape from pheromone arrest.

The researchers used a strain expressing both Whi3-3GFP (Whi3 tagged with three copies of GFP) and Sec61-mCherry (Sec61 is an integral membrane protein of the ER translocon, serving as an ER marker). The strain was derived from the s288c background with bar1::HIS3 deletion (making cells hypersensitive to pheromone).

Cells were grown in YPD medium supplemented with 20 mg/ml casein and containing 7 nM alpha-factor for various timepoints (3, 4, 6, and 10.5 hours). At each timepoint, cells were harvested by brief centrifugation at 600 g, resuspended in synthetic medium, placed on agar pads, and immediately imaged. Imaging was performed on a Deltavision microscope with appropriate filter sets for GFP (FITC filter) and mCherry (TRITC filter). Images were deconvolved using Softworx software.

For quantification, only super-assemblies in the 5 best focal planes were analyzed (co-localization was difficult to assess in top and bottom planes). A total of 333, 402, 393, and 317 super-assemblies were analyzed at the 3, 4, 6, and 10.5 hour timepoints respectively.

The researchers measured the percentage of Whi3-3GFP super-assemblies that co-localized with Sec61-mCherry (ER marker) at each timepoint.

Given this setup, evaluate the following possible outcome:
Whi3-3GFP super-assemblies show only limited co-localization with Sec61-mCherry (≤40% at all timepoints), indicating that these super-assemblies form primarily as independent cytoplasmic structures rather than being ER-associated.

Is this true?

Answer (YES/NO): NO